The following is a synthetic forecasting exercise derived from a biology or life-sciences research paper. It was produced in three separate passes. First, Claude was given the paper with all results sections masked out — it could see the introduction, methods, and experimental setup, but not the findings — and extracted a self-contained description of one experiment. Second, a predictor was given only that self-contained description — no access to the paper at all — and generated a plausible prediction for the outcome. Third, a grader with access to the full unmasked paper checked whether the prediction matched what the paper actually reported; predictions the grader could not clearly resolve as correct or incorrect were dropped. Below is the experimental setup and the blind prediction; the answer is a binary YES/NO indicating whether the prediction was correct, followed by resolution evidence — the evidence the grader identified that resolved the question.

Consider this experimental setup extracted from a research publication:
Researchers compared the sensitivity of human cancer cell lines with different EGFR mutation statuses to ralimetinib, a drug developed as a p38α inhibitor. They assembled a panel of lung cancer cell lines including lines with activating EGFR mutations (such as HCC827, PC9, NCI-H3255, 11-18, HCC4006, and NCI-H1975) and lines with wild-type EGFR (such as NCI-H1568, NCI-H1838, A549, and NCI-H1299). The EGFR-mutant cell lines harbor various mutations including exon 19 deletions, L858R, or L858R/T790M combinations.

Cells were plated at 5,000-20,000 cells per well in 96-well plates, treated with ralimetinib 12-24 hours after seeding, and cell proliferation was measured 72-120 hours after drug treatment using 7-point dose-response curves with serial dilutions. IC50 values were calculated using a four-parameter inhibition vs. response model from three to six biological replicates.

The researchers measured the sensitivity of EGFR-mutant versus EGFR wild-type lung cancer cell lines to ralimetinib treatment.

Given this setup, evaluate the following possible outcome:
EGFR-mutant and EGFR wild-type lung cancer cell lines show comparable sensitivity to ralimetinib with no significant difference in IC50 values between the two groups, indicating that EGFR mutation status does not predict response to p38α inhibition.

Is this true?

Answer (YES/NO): NO